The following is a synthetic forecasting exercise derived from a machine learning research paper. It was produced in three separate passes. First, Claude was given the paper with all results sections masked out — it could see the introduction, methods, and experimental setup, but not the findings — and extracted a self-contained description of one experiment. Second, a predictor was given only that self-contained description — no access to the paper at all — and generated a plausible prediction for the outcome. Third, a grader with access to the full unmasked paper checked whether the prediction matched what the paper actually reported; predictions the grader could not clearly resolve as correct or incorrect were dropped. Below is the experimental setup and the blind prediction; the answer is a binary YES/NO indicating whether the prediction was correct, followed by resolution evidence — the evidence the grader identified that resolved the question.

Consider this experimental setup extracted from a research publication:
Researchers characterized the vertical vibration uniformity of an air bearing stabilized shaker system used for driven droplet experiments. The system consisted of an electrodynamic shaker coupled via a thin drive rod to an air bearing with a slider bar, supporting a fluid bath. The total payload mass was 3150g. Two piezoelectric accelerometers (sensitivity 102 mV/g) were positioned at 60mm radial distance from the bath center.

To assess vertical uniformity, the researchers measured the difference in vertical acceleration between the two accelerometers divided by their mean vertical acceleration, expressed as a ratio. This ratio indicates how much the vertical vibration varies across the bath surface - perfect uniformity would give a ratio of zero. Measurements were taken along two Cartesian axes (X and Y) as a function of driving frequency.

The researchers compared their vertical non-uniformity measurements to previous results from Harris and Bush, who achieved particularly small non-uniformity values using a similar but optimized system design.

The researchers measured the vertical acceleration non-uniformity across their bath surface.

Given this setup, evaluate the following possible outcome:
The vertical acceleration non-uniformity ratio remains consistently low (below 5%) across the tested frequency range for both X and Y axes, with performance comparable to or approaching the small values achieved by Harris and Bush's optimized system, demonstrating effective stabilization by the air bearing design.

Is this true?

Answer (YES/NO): NO